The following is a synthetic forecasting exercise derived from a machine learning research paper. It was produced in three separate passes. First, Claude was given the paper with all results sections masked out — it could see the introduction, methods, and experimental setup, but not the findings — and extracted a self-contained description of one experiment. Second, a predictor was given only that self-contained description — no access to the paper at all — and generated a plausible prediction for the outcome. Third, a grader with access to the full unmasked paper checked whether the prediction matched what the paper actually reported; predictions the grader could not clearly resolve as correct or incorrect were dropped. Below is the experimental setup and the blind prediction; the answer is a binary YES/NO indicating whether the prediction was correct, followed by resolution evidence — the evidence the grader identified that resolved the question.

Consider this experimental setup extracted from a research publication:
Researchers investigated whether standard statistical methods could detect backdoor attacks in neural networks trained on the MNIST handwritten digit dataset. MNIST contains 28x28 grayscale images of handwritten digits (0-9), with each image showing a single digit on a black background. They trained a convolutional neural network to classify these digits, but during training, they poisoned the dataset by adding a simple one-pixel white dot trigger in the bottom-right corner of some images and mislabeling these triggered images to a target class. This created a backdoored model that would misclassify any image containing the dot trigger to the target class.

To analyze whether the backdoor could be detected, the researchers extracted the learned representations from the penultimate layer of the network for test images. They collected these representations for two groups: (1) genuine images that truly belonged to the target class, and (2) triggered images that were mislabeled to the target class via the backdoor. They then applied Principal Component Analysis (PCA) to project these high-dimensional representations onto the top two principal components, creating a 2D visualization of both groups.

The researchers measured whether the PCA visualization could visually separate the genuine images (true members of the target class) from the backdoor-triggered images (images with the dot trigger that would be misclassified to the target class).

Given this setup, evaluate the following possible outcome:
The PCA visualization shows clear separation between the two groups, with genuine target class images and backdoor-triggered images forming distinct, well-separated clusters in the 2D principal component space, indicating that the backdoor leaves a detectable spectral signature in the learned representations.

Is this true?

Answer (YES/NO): YES